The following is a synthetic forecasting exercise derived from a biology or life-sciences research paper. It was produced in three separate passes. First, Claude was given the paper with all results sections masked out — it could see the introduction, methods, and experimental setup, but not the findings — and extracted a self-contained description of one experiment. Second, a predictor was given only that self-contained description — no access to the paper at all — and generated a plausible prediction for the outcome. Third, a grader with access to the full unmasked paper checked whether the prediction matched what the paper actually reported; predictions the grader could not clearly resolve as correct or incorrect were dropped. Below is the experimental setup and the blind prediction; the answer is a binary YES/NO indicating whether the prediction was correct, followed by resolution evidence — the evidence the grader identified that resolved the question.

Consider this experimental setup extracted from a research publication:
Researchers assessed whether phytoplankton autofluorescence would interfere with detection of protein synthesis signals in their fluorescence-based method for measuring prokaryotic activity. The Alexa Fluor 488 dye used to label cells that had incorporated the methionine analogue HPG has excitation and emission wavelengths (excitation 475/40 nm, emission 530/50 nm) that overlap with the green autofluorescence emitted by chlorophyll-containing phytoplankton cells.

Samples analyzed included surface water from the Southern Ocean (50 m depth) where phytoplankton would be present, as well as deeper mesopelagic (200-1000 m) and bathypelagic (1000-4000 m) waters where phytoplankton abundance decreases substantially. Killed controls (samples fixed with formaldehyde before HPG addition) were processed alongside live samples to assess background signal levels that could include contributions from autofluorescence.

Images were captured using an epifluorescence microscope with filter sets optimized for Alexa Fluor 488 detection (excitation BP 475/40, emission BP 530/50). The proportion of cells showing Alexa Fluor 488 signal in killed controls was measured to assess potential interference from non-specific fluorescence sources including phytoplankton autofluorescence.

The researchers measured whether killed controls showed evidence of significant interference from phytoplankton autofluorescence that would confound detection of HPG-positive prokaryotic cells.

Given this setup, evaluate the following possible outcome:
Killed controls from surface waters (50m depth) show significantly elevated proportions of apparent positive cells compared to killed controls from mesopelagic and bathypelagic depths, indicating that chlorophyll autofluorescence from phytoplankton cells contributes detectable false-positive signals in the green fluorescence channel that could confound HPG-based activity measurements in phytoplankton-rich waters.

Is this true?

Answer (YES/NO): NO